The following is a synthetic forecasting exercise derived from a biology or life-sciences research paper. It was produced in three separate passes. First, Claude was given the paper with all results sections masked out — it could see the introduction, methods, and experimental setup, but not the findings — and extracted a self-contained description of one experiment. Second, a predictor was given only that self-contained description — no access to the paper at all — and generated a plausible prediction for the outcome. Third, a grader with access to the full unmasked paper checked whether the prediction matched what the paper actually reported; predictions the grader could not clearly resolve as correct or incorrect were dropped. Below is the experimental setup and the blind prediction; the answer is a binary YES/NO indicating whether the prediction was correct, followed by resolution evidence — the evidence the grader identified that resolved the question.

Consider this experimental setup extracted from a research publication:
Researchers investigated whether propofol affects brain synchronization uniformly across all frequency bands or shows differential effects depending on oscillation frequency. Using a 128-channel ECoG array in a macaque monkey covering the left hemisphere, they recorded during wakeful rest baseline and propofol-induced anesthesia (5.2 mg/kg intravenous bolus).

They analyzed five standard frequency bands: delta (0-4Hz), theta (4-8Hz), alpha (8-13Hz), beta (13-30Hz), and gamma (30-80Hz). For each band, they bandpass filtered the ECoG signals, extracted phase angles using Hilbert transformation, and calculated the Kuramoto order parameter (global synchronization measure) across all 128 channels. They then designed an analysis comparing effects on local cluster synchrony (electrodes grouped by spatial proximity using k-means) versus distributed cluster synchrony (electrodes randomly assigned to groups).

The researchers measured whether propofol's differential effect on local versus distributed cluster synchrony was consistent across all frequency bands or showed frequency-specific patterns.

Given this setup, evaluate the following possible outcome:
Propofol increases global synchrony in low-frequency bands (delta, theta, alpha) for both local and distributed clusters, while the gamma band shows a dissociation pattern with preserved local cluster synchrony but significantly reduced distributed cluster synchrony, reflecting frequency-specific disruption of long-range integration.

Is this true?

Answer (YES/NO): NO